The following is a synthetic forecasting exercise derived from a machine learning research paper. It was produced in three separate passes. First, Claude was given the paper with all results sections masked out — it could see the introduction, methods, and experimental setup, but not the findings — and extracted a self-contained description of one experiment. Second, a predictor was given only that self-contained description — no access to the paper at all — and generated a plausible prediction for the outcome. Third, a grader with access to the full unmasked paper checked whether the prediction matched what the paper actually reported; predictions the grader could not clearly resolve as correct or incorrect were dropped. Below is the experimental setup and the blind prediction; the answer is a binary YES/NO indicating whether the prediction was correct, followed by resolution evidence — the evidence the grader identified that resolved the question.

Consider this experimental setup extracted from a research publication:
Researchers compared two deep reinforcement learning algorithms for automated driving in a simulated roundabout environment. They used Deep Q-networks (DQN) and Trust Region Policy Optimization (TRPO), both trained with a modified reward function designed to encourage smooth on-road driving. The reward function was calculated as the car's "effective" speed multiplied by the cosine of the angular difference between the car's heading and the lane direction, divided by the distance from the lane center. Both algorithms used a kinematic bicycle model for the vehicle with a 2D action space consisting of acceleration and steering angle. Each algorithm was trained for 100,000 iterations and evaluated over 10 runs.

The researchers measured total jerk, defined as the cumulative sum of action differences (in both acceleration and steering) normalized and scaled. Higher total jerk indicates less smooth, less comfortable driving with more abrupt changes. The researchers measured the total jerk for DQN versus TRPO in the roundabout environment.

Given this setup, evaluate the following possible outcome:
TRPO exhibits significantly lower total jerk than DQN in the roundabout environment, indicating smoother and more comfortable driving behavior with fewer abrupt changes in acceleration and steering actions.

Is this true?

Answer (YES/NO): YES